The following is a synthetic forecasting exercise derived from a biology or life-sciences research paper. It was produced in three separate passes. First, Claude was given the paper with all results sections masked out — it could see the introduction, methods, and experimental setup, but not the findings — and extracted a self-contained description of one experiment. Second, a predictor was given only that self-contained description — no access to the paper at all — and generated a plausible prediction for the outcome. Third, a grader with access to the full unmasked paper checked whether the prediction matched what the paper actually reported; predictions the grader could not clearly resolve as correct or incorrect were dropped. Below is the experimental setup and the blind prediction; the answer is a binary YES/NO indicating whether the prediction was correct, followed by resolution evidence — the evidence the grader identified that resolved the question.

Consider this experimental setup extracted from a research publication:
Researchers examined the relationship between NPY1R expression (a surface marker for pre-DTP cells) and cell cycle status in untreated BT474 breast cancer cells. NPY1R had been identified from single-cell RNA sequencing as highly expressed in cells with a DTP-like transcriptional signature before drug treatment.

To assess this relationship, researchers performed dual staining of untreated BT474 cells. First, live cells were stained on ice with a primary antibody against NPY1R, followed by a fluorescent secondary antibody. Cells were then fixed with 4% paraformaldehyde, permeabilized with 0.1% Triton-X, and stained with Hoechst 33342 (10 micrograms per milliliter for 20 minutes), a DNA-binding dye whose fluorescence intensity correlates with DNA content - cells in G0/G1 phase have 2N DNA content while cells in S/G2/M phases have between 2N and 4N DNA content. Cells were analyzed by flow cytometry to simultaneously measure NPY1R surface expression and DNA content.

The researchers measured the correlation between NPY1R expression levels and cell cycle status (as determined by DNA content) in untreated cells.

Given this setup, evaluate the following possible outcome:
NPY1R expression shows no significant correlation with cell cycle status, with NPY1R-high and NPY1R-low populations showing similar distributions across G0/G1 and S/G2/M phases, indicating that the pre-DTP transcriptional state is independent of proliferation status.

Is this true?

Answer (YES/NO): NO